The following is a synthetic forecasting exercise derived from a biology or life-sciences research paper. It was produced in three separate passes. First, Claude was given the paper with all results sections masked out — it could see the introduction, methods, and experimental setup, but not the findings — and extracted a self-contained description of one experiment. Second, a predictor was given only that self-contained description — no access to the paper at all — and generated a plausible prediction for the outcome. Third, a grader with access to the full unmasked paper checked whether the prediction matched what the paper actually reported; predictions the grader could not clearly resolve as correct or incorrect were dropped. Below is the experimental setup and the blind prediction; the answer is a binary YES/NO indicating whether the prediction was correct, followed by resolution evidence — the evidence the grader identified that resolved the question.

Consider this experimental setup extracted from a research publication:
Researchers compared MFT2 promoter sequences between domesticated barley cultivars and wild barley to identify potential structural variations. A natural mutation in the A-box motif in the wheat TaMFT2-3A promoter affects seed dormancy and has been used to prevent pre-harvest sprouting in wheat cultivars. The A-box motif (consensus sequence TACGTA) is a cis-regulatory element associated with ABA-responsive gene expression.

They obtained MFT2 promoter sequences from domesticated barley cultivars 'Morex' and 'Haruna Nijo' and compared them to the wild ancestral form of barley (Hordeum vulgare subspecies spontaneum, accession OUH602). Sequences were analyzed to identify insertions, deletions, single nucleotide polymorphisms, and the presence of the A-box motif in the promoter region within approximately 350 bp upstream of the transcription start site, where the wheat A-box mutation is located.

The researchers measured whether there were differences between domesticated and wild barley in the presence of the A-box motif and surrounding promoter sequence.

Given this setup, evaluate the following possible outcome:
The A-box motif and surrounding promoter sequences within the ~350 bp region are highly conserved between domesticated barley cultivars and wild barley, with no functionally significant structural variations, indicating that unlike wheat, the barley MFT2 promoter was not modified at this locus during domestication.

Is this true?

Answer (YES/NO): YES